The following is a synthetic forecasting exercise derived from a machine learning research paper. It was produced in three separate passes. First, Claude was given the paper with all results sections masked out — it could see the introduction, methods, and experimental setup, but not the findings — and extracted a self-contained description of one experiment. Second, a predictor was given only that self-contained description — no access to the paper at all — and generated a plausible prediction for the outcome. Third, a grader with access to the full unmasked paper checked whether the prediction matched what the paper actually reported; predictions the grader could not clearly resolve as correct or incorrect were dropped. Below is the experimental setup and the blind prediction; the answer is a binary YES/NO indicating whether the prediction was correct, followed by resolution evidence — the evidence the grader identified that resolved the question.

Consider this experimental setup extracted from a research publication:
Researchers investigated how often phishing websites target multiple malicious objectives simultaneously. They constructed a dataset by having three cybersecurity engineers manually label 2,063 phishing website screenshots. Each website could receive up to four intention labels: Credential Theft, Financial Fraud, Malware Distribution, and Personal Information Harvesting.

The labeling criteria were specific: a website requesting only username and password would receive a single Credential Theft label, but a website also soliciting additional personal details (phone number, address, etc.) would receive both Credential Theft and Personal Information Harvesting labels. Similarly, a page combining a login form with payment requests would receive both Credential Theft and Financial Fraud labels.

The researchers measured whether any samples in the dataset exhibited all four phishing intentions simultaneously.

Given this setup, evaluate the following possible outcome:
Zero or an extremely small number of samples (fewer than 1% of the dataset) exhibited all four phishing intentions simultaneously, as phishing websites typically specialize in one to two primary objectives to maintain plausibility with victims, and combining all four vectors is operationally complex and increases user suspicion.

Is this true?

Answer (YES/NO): YES